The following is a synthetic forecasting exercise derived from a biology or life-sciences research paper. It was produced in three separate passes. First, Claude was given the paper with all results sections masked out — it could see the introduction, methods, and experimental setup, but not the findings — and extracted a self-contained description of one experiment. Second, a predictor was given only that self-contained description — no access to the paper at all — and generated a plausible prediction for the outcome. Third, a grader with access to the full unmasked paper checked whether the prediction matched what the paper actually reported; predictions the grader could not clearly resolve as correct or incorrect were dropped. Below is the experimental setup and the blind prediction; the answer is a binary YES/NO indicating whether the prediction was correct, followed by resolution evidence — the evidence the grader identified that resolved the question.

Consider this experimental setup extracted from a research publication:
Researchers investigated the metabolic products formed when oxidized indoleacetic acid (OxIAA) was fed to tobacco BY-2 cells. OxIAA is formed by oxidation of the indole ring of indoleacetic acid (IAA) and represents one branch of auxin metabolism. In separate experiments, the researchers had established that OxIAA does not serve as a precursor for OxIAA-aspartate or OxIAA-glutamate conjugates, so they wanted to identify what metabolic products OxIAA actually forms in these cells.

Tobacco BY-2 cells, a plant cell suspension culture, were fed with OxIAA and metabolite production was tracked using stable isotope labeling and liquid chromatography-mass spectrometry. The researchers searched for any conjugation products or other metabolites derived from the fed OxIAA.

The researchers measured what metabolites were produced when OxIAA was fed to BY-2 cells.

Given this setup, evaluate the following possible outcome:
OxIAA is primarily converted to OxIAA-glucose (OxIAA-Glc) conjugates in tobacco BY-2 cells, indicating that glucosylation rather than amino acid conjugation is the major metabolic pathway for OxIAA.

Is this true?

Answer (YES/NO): YES